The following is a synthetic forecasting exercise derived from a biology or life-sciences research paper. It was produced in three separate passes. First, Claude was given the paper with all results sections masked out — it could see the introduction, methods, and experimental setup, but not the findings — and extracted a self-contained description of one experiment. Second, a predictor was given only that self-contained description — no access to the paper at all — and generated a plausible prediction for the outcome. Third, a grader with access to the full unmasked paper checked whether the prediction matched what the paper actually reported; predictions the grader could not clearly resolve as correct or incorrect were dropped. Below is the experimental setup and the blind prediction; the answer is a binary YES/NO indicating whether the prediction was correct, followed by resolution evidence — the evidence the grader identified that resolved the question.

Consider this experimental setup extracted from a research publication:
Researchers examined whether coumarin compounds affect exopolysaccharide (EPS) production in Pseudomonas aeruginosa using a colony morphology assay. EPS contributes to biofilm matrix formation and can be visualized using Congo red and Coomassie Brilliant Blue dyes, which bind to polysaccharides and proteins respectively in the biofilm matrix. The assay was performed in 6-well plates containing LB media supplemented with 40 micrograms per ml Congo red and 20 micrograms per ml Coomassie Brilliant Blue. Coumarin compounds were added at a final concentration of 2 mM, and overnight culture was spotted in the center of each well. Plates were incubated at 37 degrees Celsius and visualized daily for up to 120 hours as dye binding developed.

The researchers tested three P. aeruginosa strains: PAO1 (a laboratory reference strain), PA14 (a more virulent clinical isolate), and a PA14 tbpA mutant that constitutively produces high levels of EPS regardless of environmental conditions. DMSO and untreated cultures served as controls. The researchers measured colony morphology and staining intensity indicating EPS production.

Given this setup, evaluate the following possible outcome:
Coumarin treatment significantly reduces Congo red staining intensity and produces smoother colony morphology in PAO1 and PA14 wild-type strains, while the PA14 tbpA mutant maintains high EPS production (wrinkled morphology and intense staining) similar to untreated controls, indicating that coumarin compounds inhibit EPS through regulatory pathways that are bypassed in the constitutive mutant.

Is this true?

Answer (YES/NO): NO